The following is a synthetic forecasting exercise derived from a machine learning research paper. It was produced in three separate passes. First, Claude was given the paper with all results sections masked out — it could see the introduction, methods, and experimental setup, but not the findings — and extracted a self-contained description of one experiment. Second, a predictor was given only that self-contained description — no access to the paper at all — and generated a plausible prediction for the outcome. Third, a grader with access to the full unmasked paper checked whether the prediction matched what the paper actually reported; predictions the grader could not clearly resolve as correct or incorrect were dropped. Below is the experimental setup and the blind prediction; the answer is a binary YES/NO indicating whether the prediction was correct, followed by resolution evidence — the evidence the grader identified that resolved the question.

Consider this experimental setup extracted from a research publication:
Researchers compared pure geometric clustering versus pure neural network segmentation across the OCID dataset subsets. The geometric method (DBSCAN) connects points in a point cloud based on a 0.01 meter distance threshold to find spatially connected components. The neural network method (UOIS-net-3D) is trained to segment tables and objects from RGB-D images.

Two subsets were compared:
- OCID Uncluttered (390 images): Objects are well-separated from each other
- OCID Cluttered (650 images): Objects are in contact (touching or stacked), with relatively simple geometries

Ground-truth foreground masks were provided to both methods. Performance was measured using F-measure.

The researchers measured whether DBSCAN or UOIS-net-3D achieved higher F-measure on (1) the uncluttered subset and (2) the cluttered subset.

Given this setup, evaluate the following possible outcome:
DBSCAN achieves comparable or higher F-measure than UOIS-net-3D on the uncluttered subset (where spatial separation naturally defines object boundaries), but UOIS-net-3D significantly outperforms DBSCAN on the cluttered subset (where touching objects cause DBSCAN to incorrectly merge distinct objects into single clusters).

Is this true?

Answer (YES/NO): YES